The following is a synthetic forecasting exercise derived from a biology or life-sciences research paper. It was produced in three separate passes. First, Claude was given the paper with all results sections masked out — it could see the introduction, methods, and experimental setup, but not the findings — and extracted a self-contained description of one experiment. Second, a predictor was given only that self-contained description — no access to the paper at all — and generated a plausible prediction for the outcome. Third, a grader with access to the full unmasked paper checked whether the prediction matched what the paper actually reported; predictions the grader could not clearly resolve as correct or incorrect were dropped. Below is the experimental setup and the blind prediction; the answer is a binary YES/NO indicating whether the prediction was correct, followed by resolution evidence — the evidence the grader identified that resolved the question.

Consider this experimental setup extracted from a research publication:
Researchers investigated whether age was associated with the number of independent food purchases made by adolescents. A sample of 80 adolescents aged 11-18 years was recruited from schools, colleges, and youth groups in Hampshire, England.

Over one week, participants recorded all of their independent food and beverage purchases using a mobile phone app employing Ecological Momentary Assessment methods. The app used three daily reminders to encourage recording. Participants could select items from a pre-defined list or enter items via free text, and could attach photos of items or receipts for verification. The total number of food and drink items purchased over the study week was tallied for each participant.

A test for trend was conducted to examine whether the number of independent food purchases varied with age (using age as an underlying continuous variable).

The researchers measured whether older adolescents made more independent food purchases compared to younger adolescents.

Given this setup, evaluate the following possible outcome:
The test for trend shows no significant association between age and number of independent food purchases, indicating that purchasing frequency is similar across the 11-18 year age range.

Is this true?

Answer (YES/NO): NO